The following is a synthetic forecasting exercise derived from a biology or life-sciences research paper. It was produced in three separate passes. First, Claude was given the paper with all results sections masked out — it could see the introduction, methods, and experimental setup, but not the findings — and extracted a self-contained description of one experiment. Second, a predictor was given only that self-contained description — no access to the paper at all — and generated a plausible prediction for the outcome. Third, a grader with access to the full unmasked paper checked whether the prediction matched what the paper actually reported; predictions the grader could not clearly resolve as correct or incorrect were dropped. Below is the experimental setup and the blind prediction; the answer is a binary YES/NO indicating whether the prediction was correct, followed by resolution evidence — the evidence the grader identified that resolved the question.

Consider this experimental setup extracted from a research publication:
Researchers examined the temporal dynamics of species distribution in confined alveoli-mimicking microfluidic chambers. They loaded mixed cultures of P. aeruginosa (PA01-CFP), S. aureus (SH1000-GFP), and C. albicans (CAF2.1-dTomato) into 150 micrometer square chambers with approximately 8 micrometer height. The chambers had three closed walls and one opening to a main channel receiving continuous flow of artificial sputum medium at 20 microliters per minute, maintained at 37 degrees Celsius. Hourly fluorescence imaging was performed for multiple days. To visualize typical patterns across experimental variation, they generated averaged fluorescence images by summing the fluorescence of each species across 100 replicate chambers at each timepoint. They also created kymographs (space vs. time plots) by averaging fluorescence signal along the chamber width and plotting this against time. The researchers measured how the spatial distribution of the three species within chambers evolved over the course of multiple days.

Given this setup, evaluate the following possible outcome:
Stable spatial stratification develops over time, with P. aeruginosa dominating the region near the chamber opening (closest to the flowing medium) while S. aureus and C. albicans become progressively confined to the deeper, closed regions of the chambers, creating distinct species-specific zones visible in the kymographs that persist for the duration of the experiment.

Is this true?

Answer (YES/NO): NO